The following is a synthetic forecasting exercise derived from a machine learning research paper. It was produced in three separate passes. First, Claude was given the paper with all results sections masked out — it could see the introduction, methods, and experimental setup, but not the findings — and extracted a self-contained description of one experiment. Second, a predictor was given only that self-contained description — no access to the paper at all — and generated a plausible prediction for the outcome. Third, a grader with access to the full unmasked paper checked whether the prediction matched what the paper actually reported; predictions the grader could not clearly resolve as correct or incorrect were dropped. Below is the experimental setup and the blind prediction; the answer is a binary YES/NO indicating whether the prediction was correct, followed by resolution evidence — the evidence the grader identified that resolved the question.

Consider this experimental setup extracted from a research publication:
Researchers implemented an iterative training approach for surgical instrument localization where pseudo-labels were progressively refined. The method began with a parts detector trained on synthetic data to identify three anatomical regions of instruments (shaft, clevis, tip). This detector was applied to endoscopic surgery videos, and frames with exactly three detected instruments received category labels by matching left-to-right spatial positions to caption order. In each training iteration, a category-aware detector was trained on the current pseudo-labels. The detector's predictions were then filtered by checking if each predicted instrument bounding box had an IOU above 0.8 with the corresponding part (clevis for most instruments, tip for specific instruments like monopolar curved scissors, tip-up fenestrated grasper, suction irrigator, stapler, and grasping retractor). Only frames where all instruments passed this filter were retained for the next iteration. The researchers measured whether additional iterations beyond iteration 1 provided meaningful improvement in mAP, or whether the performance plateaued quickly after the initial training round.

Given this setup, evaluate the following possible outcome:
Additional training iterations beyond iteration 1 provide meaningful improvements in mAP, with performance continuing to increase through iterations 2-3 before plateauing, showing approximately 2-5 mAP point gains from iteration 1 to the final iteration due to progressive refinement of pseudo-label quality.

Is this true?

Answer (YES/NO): YES